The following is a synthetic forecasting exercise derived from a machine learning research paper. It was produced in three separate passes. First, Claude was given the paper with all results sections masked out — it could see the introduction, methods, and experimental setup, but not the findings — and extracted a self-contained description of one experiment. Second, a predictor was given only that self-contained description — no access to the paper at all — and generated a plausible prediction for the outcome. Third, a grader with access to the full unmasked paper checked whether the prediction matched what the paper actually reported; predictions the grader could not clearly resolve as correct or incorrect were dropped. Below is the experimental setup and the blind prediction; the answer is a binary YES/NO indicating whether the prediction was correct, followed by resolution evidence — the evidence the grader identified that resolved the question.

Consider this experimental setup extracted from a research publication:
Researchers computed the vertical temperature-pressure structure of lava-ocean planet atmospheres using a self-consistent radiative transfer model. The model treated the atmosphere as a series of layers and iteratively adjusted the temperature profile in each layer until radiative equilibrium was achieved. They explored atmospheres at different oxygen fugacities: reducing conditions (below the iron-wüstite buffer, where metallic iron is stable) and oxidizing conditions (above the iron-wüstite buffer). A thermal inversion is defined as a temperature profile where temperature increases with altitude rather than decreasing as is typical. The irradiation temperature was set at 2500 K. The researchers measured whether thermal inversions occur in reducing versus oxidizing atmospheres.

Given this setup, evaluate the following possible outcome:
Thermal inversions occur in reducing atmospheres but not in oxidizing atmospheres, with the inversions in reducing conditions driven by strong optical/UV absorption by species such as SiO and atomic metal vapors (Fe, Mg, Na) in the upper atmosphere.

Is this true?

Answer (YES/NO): NO